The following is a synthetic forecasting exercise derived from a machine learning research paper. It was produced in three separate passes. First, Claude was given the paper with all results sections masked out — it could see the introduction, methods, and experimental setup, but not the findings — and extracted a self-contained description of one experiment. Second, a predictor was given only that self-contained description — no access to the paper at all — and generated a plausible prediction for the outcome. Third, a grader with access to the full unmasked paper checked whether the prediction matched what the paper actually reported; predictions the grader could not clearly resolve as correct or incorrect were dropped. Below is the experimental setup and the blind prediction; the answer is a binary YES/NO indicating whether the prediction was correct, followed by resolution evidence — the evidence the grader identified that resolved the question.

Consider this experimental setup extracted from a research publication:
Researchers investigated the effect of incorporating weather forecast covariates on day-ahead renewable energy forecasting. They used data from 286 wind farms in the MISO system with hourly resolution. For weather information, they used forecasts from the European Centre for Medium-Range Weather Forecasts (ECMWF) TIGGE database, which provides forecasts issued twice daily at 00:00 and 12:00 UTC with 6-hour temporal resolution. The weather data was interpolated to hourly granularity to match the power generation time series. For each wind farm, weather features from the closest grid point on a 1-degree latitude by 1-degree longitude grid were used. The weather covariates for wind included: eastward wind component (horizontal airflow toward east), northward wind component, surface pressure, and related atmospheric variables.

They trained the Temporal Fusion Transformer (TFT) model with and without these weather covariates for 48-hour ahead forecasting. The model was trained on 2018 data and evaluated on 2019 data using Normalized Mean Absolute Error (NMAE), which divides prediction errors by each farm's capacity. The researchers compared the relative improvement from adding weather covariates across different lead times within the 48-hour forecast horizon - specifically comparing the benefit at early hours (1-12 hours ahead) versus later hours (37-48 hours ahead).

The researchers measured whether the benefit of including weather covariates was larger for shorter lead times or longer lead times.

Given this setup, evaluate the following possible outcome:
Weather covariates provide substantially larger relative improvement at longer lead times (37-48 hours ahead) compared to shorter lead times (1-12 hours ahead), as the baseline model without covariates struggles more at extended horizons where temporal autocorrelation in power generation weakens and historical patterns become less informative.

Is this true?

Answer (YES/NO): YES